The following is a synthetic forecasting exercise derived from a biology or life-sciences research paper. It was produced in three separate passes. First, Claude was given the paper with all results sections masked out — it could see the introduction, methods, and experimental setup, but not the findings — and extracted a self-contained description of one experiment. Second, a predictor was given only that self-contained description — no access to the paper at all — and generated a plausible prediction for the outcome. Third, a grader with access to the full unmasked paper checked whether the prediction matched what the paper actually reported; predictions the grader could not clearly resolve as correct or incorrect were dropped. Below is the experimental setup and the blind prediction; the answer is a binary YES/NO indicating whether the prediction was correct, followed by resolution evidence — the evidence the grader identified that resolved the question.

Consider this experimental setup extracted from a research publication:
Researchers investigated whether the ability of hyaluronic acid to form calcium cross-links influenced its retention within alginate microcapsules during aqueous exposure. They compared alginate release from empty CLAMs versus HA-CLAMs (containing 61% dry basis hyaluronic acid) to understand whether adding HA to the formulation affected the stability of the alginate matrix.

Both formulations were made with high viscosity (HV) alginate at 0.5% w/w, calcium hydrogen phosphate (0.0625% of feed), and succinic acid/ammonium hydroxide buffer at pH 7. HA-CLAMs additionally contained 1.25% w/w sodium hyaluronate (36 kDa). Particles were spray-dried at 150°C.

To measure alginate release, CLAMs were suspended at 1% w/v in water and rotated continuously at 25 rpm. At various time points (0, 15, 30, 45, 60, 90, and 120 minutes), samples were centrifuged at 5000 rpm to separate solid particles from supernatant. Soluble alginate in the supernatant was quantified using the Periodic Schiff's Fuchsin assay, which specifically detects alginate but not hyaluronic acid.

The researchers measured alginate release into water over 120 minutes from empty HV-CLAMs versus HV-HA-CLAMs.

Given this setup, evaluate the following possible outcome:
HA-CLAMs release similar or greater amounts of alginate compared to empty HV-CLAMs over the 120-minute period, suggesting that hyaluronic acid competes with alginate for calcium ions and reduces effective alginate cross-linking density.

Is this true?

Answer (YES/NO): NO